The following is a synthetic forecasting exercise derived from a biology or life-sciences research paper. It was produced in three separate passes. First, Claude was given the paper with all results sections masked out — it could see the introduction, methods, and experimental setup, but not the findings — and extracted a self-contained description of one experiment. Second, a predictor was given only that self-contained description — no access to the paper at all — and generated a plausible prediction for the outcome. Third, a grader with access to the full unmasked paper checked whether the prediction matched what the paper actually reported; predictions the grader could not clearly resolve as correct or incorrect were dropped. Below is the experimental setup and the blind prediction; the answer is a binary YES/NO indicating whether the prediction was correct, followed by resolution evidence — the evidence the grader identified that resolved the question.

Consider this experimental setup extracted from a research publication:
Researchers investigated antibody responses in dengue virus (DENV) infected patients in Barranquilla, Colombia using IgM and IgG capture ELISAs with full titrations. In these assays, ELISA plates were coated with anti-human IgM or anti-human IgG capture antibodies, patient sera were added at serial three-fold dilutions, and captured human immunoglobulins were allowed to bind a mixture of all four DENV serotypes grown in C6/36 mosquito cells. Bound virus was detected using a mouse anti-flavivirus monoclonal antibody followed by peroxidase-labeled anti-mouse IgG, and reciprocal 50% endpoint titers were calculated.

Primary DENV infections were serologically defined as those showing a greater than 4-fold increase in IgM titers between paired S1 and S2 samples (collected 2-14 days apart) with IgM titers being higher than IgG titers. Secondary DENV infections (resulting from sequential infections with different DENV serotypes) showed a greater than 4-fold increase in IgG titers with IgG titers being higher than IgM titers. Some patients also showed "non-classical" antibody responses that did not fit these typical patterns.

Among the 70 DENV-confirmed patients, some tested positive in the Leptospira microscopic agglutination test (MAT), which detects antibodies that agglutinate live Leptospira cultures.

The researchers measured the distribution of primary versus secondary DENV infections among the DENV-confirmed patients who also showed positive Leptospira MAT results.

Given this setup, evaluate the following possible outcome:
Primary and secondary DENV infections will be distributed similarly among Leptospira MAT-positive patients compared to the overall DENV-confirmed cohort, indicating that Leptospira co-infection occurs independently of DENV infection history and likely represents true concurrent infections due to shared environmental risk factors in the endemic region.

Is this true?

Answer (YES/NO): NO